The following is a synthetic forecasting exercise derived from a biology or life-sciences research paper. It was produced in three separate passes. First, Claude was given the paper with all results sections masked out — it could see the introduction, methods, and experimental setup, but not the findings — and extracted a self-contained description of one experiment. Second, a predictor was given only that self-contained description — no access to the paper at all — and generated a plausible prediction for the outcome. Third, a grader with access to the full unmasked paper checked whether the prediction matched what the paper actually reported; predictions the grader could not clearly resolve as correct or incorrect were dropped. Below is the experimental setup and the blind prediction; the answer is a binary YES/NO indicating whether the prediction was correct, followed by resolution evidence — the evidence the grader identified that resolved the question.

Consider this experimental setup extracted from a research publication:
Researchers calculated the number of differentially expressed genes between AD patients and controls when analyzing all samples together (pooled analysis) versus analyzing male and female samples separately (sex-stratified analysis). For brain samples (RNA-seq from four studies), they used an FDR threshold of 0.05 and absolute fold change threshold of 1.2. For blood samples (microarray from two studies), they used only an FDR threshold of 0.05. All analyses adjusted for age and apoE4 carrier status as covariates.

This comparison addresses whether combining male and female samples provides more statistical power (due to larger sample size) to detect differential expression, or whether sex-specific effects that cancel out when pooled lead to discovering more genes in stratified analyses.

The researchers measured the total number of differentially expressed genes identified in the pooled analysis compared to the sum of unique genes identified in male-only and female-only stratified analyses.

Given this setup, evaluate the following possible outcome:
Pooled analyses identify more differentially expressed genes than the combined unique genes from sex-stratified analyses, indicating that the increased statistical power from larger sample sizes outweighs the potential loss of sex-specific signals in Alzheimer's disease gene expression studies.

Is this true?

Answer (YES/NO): NO